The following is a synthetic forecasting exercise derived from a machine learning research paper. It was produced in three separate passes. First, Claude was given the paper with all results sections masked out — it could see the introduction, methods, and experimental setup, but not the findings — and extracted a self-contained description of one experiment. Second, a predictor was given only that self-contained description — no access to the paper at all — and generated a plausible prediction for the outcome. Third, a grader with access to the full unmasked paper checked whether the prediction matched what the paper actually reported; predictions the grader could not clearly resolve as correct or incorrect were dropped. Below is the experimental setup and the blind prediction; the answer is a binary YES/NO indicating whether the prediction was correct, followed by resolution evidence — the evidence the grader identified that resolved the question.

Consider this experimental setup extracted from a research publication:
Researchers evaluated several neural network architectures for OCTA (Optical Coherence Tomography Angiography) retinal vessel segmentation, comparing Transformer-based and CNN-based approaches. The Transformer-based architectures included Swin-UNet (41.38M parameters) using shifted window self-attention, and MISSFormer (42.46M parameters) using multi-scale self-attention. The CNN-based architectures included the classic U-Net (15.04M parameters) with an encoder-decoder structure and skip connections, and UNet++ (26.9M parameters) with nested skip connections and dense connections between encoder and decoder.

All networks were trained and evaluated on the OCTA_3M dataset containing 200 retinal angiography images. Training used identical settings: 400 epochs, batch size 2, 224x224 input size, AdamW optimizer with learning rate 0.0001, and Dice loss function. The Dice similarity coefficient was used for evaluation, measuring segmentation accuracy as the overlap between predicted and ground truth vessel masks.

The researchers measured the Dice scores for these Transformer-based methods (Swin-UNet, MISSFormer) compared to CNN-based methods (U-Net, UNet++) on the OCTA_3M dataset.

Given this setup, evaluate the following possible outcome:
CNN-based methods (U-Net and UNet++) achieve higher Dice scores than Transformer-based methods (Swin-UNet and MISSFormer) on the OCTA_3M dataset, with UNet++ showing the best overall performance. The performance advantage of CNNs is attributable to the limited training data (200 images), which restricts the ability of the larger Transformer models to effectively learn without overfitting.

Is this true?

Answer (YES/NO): NO